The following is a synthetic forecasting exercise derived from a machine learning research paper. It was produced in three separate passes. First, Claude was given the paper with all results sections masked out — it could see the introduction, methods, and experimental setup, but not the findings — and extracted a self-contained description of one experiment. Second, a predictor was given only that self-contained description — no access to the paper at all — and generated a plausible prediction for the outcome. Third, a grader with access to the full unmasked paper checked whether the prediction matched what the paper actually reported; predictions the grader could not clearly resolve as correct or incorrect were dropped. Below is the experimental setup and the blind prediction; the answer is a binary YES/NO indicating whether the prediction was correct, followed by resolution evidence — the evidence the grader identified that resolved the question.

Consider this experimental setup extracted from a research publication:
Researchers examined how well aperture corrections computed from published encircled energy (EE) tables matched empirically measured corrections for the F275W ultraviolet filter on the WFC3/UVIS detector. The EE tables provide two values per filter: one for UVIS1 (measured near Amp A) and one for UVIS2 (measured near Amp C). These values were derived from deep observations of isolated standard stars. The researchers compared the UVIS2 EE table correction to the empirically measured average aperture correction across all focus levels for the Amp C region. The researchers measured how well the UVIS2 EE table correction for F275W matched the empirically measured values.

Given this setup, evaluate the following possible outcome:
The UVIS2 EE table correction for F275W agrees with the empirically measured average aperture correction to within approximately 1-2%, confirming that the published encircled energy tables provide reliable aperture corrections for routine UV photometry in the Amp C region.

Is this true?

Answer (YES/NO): NO